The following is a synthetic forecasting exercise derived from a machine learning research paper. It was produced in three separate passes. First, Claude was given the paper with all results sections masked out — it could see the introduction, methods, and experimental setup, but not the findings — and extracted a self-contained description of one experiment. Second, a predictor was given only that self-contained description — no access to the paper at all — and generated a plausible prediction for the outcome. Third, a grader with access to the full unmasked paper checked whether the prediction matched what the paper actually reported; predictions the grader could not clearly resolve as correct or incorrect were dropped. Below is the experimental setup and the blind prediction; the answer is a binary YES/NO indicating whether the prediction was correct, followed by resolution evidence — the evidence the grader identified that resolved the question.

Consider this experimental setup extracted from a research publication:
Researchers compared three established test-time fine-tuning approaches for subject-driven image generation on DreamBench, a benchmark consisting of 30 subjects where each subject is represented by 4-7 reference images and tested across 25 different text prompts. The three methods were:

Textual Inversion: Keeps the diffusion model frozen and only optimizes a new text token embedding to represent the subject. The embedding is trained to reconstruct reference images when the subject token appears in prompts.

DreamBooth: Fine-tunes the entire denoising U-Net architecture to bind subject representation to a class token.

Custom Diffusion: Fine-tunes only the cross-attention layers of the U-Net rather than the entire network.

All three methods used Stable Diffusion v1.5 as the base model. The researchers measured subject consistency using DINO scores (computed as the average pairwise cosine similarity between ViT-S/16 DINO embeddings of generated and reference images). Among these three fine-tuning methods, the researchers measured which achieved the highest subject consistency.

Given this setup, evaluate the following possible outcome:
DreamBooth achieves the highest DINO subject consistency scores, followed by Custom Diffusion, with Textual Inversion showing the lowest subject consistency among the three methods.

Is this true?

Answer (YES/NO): YES